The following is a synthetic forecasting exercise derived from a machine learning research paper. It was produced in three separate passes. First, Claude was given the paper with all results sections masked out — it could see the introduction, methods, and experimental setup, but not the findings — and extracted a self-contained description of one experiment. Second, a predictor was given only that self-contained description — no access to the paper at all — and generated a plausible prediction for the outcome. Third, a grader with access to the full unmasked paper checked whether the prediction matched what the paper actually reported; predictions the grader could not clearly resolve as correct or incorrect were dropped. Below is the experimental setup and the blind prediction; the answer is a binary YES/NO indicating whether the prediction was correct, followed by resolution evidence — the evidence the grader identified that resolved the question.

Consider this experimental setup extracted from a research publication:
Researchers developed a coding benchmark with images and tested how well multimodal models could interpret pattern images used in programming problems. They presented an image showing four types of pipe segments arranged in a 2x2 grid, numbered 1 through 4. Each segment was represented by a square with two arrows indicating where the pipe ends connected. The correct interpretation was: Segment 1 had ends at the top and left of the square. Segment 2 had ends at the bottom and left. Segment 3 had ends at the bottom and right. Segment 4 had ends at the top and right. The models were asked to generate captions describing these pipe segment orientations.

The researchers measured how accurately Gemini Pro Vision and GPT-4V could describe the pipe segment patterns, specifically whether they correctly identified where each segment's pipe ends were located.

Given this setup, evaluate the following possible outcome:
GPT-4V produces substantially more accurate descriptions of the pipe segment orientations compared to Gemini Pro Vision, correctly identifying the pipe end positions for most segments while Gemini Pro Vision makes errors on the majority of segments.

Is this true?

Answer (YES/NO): NO